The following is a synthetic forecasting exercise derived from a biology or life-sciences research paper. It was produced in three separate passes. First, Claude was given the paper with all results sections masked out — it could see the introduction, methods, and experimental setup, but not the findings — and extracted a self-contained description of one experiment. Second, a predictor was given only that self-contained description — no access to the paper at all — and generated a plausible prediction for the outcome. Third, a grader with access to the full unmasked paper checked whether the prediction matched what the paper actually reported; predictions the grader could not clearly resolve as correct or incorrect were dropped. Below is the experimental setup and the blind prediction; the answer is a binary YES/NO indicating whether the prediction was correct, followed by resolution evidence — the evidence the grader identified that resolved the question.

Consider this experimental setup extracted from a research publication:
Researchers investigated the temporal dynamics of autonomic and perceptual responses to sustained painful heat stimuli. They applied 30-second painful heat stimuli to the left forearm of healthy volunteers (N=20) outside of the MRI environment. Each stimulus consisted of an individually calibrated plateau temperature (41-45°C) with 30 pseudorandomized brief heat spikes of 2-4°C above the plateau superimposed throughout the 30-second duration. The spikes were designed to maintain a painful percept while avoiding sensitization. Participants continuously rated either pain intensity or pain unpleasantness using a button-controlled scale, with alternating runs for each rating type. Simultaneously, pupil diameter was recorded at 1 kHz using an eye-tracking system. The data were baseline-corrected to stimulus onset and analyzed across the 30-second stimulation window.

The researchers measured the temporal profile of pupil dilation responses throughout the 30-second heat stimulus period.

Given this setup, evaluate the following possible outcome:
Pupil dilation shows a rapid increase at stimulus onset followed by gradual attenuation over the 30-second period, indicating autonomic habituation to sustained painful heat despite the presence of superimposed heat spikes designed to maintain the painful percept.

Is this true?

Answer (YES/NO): NO